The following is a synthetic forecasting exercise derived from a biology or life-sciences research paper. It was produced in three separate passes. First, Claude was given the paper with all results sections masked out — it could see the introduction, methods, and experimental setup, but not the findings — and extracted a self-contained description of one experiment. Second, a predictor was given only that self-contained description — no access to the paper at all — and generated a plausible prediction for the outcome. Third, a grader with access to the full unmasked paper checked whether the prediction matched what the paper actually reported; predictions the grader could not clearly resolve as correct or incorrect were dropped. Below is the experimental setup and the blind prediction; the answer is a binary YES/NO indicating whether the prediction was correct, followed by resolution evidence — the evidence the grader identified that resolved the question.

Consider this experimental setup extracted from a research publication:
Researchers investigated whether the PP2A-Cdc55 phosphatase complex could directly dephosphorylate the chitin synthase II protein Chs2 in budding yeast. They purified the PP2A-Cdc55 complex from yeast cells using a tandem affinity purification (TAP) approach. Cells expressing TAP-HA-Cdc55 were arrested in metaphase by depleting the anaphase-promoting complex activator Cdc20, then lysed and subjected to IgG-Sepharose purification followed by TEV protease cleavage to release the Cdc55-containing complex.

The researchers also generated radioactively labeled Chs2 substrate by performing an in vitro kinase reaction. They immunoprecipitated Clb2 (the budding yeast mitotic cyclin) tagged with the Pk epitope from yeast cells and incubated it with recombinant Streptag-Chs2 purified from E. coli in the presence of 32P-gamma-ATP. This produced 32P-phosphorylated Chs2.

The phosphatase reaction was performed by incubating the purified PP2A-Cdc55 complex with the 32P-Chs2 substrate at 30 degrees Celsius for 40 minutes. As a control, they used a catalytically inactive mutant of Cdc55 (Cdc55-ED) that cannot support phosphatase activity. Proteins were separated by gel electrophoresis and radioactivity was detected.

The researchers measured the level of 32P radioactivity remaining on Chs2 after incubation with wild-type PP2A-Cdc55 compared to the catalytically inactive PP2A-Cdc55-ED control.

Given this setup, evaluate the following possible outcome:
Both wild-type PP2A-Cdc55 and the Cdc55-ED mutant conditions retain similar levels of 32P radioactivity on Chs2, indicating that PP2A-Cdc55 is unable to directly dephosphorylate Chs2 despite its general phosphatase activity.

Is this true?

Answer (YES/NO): NO